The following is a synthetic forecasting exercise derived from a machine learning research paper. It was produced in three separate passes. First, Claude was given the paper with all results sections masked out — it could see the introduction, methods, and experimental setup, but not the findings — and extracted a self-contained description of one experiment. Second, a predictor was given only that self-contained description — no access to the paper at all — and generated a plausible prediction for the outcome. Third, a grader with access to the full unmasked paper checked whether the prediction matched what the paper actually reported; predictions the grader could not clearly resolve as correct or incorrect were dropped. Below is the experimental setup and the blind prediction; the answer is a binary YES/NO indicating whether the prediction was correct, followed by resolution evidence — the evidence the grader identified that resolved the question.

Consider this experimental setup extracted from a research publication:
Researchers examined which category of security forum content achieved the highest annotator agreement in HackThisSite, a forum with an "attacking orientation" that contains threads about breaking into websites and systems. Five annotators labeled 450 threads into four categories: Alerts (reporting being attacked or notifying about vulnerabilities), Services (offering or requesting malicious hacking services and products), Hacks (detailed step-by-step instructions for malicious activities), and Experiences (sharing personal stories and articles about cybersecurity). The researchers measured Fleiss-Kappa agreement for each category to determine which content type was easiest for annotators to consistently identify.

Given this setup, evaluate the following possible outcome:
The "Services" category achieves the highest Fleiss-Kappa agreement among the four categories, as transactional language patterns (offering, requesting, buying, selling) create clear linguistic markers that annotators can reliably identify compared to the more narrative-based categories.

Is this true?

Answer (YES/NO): YES